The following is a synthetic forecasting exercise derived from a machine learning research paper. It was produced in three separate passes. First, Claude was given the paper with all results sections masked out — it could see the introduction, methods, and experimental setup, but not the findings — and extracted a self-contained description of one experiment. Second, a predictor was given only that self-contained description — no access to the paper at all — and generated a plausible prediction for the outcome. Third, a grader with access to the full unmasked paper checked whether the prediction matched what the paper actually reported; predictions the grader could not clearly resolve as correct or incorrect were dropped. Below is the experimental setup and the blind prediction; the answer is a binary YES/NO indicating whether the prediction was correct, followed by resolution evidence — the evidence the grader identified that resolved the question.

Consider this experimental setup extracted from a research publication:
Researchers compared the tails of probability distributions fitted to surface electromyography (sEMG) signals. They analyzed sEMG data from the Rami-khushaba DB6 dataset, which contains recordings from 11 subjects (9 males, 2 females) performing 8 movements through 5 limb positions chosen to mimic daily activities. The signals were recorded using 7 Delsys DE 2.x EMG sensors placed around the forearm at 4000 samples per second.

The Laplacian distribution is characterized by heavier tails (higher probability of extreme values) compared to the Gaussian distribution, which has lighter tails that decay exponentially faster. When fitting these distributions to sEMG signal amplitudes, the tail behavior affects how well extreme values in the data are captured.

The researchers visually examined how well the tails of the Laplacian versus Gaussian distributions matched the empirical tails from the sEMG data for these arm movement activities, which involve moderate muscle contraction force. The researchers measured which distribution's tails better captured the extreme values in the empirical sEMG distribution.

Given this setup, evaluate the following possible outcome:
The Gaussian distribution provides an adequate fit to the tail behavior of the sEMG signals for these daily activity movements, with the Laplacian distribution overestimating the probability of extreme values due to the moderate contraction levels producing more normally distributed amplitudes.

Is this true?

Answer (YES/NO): NO